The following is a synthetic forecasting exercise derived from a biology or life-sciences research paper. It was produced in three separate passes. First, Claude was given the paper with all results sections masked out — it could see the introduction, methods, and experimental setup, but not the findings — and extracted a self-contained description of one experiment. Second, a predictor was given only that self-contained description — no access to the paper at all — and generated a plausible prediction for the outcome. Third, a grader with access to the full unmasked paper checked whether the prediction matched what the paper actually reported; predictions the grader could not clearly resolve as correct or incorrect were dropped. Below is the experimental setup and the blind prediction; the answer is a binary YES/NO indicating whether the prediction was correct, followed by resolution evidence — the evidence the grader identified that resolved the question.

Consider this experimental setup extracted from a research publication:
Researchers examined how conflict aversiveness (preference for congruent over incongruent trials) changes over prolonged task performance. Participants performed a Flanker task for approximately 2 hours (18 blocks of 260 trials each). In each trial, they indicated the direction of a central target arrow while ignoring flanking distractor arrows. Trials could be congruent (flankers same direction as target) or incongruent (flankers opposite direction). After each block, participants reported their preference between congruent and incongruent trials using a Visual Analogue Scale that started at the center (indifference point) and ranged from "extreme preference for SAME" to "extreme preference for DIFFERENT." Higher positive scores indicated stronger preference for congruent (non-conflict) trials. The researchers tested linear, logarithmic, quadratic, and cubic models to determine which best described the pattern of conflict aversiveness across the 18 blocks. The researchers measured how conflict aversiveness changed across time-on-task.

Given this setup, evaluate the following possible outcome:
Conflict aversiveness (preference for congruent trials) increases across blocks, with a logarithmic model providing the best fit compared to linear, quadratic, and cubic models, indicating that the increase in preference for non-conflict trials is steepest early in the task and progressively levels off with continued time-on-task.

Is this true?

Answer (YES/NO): NO